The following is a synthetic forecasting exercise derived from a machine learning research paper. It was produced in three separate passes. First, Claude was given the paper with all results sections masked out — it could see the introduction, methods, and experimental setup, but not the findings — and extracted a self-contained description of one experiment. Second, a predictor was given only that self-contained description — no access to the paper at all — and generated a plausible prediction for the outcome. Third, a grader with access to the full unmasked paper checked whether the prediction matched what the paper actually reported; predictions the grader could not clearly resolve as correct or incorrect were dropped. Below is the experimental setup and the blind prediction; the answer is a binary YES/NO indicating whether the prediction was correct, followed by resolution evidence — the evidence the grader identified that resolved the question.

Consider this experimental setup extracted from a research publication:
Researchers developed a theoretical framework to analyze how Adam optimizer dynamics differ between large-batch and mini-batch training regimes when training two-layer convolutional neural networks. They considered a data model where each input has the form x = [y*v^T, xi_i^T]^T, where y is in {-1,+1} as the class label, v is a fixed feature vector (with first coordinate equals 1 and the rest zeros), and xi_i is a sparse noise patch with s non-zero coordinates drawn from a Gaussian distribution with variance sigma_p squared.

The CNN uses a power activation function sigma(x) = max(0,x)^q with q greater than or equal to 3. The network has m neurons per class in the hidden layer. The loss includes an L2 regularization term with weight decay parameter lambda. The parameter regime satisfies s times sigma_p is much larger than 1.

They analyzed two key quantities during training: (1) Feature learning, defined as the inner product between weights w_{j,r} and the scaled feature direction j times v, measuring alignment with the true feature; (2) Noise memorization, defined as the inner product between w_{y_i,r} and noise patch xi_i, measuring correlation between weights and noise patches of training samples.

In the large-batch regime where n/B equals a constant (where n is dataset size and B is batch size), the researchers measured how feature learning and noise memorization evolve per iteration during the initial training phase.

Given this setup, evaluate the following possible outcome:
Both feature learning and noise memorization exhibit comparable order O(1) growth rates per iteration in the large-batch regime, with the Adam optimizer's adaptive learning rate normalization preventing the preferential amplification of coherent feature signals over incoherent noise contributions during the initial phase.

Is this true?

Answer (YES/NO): NO